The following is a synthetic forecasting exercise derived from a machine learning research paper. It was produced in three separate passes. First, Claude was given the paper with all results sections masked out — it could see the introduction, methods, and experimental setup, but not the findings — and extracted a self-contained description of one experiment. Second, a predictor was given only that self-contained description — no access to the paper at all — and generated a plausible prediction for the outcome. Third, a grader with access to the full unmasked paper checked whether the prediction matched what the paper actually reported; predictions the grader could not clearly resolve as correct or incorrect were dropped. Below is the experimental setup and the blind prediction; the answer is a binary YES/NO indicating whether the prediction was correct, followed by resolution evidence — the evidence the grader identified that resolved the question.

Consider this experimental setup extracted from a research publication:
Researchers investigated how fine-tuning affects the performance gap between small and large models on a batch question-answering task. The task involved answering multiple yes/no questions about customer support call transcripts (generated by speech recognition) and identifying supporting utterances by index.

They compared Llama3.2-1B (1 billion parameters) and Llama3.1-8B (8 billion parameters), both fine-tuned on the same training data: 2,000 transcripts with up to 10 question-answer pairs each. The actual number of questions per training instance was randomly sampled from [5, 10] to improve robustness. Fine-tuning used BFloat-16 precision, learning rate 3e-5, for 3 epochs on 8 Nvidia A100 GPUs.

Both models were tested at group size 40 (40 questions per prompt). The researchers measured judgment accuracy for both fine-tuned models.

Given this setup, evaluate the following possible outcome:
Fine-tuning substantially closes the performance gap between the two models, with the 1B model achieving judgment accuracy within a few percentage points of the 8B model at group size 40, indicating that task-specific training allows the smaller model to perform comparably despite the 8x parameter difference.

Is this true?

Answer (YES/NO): NO